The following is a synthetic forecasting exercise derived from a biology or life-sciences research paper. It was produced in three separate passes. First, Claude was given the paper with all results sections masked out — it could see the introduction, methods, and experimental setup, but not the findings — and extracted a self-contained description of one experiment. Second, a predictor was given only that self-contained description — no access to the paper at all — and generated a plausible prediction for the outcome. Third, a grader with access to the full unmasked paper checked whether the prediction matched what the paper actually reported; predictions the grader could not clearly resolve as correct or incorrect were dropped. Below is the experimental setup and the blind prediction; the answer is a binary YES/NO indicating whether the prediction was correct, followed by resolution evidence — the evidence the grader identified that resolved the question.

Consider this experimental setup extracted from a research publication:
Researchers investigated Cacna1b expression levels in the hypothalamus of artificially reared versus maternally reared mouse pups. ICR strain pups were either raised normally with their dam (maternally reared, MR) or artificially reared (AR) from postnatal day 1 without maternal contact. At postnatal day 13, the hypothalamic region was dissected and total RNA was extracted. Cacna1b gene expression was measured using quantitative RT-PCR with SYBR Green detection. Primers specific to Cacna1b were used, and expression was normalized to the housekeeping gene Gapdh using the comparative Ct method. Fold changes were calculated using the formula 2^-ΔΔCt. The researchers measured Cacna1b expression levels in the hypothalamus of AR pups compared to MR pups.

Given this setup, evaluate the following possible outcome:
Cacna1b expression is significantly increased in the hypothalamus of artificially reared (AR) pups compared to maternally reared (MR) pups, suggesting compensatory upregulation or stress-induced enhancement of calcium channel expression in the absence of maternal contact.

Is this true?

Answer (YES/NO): NO